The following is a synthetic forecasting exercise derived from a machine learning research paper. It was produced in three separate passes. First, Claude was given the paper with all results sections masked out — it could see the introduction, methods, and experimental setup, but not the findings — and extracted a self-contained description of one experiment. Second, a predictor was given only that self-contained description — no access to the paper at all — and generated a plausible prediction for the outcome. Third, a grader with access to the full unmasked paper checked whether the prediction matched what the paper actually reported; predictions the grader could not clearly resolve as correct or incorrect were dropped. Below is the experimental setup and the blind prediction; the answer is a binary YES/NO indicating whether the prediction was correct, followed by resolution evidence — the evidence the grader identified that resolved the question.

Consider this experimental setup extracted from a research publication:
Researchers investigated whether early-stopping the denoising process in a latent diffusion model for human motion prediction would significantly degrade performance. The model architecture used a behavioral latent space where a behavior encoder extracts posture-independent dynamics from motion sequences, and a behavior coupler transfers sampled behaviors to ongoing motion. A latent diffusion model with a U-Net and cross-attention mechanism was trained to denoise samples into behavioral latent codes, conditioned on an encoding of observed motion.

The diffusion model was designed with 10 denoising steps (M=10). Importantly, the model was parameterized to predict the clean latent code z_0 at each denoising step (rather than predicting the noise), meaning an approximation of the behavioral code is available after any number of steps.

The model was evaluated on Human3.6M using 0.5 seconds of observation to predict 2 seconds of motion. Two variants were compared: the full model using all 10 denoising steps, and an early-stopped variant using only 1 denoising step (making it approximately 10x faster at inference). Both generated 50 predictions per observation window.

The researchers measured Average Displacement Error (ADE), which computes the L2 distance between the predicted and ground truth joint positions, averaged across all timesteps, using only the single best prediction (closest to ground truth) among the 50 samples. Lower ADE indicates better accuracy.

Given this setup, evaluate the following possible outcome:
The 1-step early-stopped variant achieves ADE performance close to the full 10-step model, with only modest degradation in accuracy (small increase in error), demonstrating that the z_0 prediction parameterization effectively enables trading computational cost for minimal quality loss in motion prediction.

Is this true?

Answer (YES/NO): NO